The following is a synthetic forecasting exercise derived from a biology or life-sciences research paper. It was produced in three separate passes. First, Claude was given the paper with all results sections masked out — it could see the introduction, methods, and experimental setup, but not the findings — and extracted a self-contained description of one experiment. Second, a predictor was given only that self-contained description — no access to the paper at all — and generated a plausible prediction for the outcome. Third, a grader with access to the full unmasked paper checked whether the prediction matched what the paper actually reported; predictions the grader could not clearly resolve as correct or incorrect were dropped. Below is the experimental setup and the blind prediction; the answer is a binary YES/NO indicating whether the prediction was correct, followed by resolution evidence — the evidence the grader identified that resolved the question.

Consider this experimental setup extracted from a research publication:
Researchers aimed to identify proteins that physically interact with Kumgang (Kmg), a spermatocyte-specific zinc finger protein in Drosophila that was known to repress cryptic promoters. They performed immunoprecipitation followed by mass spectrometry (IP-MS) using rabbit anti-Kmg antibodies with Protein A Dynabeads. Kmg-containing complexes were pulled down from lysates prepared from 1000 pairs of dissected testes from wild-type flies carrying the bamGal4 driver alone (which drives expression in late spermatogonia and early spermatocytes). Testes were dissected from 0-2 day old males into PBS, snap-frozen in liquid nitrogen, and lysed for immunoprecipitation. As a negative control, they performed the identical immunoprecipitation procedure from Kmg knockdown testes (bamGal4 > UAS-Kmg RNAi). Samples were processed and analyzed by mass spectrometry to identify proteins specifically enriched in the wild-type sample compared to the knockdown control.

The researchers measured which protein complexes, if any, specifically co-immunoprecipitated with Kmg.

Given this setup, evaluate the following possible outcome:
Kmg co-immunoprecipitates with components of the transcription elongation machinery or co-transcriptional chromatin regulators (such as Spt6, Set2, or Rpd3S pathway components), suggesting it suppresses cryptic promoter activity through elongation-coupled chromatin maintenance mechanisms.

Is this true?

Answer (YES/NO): NO